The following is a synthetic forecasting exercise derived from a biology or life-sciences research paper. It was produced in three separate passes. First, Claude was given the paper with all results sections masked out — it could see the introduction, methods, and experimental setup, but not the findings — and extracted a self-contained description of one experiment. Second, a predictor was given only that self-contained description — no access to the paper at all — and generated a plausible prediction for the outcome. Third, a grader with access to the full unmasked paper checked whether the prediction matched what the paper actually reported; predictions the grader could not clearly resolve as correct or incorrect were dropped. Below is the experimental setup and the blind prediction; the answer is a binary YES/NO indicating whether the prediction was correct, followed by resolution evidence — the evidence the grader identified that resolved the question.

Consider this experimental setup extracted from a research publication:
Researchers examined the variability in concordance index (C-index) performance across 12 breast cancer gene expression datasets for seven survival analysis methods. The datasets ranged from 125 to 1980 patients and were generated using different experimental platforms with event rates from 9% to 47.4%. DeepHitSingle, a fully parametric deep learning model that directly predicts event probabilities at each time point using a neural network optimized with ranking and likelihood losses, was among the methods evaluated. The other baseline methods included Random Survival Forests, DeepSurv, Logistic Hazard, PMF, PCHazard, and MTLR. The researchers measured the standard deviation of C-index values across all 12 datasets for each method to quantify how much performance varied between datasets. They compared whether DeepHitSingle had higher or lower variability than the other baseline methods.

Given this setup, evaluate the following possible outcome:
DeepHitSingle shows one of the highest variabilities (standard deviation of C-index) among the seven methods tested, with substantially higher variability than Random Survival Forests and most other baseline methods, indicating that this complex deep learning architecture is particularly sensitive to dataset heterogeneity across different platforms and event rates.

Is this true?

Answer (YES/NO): YES